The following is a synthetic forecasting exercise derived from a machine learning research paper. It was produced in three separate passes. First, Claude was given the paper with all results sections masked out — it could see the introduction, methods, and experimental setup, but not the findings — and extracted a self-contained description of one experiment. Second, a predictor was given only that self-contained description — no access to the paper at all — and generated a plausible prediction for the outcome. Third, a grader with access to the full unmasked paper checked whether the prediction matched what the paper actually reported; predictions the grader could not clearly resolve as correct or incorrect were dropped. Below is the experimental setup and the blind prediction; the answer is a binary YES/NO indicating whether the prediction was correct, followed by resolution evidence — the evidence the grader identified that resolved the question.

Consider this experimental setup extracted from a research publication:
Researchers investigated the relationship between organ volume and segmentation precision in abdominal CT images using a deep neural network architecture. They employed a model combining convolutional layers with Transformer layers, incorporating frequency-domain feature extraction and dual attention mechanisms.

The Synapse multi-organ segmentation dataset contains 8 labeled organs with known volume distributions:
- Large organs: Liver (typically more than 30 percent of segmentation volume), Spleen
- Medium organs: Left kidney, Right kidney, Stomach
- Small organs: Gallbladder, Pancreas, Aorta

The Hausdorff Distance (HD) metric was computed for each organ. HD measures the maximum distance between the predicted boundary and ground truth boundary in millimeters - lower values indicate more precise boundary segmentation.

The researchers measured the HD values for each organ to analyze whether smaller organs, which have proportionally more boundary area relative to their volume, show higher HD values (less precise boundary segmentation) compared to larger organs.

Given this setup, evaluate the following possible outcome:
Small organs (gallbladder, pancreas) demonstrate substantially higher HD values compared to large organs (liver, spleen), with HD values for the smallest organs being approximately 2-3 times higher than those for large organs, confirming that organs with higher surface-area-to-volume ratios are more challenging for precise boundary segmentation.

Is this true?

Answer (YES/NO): NO